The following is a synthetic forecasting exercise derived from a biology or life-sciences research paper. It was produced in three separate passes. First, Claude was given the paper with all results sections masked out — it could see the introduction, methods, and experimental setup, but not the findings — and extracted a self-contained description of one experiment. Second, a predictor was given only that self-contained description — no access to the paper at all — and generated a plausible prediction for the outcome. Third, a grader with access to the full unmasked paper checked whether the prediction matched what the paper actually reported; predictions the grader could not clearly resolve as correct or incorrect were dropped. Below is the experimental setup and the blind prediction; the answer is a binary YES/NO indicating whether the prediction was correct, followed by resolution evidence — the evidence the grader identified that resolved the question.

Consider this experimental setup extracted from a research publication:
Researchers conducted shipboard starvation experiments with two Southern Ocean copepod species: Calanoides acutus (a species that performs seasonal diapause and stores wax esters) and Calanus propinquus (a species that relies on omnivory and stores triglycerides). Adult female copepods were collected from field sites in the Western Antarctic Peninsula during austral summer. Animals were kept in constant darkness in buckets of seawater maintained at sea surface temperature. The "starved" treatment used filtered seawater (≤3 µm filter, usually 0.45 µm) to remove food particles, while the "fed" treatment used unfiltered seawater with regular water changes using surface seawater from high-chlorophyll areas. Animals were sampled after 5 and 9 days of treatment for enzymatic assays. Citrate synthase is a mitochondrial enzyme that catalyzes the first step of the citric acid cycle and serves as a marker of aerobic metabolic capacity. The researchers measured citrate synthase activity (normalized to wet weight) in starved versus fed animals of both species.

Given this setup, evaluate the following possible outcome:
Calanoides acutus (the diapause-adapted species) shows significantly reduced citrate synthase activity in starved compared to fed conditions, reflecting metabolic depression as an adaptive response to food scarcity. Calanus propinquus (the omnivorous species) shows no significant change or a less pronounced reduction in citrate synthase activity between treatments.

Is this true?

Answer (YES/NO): NO